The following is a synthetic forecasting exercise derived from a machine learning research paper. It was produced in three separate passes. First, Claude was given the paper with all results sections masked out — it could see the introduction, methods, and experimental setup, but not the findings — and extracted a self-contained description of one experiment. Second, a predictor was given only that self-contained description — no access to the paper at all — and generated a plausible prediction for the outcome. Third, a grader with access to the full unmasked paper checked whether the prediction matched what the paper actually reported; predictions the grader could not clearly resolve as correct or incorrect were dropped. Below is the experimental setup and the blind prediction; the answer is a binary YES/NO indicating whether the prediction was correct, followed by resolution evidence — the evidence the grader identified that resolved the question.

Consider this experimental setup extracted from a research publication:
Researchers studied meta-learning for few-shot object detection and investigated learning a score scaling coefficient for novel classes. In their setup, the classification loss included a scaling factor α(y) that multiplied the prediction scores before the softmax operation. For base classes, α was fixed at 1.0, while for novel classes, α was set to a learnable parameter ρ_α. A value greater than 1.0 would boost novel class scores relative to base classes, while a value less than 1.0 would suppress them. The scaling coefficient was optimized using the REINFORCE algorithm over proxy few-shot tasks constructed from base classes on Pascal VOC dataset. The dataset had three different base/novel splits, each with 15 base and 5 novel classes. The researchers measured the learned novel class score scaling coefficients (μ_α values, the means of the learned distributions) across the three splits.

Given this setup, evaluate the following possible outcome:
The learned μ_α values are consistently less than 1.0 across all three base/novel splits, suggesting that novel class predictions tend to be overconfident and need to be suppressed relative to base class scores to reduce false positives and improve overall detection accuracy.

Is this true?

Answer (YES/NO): NO